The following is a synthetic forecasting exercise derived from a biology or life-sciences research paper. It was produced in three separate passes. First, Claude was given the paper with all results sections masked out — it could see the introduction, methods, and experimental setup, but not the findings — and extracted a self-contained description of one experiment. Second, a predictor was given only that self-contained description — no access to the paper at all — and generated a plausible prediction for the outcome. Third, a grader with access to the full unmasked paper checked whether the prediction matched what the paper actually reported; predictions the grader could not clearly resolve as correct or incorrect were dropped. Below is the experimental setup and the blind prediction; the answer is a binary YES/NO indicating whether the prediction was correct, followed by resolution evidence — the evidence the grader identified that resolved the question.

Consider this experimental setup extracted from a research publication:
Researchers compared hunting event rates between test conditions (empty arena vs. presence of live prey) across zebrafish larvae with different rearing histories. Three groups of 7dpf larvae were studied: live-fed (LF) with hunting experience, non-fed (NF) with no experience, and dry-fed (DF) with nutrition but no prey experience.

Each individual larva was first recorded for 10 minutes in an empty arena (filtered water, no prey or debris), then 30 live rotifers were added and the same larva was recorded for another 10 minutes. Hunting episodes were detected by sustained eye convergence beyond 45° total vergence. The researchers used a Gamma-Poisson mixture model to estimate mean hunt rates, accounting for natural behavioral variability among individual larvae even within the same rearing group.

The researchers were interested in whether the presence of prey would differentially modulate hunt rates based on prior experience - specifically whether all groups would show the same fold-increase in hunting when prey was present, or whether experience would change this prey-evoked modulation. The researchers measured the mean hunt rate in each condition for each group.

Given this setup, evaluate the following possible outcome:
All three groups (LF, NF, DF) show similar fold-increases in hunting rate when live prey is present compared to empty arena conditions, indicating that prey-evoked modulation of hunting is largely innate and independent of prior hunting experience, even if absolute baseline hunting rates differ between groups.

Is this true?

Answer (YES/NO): NO